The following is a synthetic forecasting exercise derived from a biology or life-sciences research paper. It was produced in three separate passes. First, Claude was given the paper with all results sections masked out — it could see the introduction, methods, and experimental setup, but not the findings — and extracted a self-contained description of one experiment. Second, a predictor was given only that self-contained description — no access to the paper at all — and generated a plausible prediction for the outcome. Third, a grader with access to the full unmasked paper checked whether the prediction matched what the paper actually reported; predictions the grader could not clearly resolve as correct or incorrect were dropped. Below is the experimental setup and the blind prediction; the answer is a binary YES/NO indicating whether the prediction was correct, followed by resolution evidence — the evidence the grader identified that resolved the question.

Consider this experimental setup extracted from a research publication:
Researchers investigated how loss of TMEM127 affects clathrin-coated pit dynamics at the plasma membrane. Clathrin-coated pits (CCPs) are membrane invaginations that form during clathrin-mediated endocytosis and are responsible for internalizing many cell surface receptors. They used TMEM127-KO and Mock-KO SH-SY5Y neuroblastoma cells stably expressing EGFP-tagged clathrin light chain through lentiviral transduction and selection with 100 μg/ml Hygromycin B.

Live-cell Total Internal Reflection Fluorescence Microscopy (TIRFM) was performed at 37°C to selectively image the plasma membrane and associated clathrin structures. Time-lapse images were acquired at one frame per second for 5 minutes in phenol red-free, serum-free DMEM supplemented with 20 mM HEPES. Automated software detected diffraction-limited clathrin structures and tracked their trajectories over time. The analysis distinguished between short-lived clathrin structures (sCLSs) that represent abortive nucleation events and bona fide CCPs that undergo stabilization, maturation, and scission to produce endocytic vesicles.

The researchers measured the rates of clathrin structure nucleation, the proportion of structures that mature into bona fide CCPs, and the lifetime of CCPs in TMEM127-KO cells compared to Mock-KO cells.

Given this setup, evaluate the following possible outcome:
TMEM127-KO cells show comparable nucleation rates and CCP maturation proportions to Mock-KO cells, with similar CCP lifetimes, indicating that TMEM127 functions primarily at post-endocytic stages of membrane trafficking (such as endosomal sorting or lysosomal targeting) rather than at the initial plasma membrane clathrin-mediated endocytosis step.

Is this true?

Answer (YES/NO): NO